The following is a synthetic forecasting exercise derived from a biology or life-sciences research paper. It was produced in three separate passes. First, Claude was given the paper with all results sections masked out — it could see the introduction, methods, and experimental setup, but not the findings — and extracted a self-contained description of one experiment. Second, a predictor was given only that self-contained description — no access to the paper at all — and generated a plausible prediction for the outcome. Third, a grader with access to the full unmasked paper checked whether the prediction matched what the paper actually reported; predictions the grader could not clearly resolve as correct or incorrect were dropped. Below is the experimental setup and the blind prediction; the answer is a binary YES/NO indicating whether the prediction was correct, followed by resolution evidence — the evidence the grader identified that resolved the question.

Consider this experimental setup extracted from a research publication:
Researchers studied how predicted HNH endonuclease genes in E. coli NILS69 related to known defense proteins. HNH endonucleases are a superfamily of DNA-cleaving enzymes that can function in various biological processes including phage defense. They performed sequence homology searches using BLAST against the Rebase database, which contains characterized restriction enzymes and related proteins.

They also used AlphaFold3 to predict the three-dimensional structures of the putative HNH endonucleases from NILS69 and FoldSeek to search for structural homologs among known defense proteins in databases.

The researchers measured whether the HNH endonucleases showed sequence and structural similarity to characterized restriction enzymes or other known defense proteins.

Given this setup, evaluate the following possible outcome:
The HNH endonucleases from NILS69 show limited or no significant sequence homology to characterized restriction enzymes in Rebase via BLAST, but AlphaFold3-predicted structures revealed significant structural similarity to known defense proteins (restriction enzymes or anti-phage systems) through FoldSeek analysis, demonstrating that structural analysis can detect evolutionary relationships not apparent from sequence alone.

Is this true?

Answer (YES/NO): NO